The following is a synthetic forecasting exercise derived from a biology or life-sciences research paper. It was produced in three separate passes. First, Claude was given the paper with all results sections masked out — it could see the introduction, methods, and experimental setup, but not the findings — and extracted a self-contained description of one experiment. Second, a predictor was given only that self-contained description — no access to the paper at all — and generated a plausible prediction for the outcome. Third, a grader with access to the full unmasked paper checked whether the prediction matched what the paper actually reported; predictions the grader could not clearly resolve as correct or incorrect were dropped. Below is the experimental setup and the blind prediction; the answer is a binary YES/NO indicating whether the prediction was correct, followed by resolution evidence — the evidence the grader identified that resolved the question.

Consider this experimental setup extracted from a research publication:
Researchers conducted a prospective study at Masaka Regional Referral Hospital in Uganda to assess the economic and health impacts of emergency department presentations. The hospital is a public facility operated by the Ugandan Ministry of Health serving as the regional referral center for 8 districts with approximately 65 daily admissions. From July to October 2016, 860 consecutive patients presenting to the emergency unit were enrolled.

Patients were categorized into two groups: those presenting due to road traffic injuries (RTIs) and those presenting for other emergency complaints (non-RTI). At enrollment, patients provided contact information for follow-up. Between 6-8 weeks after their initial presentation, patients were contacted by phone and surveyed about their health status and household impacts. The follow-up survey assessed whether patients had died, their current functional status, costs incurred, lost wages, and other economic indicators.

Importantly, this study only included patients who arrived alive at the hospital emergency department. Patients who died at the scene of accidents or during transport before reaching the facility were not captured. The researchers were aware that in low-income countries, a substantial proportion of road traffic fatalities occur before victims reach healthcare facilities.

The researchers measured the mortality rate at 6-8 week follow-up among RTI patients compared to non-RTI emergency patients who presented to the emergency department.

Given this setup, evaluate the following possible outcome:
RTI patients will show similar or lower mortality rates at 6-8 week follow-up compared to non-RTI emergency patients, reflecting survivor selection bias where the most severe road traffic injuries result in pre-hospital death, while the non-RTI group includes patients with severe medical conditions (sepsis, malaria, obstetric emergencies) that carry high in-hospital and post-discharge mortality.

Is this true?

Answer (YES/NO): YES